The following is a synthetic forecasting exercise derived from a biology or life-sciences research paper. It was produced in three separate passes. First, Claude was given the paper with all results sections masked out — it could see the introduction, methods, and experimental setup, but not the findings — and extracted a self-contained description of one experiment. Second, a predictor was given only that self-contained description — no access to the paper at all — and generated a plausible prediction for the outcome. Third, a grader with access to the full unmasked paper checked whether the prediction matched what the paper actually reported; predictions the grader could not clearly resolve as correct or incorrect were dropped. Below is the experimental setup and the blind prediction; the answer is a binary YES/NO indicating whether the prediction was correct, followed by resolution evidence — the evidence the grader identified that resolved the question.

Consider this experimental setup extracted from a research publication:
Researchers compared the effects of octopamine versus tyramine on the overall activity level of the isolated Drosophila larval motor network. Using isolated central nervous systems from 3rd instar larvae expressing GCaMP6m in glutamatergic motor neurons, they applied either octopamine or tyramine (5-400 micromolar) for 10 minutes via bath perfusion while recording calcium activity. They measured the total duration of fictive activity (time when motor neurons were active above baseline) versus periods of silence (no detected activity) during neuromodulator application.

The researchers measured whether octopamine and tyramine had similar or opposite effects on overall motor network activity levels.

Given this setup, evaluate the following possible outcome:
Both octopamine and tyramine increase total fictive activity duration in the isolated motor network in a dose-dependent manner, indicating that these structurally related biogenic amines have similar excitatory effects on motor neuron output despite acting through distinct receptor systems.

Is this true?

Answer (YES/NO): NO